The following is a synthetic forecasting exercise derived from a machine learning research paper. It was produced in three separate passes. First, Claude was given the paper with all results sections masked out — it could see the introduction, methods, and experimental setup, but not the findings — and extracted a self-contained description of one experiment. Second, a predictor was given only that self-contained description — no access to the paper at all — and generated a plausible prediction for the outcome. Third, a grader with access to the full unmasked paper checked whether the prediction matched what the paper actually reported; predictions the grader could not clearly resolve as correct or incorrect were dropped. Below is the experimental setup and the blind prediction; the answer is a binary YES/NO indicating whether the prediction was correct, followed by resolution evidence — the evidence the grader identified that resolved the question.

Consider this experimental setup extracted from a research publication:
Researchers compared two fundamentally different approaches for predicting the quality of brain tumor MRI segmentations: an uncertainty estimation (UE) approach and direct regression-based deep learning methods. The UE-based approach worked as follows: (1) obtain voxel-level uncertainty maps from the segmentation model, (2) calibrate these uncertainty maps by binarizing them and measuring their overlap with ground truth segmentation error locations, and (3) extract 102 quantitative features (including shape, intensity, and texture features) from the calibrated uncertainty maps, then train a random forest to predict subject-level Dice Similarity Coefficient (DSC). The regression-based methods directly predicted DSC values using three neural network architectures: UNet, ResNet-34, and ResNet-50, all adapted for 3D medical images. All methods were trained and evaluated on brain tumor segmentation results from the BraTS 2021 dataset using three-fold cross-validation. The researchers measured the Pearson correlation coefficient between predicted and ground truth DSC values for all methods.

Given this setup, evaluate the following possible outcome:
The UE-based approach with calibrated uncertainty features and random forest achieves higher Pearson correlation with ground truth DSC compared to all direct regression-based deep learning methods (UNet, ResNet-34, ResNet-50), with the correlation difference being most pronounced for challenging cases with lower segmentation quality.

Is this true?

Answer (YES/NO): NO